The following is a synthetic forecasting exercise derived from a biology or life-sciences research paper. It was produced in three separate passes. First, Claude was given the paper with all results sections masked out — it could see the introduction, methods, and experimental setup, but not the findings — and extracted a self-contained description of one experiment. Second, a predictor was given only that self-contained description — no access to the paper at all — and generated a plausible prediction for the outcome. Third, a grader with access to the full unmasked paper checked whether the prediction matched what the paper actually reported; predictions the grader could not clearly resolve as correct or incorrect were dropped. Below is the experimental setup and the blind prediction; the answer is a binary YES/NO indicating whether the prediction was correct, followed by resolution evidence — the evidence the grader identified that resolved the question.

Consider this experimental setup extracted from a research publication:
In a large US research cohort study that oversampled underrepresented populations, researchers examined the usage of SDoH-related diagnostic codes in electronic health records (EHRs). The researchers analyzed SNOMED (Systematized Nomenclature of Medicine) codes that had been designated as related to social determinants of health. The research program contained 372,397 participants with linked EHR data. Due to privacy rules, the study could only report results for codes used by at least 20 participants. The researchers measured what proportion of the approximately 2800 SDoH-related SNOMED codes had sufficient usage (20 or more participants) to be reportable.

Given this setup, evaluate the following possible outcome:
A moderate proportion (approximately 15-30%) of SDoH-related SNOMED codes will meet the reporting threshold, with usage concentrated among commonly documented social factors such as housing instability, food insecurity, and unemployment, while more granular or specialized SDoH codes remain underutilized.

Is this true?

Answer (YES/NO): NO